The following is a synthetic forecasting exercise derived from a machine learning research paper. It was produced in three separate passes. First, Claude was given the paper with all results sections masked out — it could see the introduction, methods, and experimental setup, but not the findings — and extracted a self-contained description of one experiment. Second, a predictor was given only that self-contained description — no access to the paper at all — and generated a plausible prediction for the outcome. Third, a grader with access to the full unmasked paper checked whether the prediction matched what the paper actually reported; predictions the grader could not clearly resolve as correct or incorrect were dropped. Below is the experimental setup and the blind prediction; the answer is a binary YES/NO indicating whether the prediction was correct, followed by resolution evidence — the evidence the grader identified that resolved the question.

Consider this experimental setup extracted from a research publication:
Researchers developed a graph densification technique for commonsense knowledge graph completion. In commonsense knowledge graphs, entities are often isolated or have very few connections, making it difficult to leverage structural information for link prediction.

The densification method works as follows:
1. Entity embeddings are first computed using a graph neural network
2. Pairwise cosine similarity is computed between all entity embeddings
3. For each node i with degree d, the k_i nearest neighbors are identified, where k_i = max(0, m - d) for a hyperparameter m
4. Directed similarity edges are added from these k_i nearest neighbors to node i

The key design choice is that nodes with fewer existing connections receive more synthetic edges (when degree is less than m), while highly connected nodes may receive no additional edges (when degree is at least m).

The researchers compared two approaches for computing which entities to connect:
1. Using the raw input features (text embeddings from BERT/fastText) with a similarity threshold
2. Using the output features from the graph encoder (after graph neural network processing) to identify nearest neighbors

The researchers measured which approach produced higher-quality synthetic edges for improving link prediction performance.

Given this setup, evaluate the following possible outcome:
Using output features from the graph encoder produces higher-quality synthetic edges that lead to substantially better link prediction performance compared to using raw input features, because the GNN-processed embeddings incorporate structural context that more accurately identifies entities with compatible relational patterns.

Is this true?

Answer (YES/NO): YES